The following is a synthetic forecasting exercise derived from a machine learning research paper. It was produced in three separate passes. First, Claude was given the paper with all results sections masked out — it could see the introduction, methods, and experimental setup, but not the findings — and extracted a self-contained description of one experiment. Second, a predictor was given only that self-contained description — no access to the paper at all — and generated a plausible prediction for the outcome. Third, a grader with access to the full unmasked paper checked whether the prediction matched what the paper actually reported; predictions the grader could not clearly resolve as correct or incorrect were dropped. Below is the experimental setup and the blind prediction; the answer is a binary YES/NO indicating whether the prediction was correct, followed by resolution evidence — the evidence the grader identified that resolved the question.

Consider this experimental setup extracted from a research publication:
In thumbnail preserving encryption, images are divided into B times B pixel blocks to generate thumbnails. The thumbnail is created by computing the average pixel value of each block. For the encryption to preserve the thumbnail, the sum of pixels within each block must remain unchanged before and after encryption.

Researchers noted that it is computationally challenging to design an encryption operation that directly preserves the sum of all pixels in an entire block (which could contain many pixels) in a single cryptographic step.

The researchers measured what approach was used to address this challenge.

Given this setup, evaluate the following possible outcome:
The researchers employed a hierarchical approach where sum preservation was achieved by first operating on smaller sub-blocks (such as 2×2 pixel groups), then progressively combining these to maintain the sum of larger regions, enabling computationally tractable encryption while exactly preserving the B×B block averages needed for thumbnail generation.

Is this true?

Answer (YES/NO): NO